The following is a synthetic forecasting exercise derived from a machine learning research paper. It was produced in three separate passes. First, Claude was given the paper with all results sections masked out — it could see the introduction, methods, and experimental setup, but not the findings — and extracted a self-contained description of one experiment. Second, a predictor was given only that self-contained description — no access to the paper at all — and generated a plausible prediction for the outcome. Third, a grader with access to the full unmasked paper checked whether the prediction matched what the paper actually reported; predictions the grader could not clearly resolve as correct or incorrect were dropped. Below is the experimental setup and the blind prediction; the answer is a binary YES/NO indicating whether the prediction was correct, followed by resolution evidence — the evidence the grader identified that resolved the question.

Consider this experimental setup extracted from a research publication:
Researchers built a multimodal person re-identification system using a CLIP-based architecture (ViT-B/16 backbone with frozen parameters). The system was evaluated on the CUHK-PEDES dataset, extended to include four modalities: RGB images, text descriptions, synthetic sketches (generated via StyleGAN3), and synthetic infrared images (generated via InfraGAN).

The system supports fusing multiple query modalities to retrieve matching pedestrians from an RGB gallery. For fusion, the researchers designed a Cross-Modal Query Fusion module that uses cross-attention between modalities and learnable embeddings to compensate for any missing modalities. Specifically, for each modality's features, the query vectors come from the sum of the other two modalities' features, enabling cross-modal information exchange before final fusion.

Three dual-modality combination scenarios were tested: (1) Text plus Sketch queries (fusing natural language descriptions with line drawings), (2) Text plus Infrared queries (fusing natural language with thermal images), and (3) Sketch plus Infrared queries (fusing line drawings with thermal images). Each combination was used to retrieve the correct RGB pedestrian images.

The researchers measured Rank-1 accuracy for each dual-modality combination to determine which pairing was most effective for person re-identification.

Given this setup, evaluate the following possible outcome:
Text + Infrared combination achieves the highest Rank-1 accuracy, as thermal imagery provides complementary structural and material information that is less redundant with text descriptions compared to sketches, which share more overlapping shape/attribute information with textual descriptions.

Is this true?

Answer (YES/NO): NO